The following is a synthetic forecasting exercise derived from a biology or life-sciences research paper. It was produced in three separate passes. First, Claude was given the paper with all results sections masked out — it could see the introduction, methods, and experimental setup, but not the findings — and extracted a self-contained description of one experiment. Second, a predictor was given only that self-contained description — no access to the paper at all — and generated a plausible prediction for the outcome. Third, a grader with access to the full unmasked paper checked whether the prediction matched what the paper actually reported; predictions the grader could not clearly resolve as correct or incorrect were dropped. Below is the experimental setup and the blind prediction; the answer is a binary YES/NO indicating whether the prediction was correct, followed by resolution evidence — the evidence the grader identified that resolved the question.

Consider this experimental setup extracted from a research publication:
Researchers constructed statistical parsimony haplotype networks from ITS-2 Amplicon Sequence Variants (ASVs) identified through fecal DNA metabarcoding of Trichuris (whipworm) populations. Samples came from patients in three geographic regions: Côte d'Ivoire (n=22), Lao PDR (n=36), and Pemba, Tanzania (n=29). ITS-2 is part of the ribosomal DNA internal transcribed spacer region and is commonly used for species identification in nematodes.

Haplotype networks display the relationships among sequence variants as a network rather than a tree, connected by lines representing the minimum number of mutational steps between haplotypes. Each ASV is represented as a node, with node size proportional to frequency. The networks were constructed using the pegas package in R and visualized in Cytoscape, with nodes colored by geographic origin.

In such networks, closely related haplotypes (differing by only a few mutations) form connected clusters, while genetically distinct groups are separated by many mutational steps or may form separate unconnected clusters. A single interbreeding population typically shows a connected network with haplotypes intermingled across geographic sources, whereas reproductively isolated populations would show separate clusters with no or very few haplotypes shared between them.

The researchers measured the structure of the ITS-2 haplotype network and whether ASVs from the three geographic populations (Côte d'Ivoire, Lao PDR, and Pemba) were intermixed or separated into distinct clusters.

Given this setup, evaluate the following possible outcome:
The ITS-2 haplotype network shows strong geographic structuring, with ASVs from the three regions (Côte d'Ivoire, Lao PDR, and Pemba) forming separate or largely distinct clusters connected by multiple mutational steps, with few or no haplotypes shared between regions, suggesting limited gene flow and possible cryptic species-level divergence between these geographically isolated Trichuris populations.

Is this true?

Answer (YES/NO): NO